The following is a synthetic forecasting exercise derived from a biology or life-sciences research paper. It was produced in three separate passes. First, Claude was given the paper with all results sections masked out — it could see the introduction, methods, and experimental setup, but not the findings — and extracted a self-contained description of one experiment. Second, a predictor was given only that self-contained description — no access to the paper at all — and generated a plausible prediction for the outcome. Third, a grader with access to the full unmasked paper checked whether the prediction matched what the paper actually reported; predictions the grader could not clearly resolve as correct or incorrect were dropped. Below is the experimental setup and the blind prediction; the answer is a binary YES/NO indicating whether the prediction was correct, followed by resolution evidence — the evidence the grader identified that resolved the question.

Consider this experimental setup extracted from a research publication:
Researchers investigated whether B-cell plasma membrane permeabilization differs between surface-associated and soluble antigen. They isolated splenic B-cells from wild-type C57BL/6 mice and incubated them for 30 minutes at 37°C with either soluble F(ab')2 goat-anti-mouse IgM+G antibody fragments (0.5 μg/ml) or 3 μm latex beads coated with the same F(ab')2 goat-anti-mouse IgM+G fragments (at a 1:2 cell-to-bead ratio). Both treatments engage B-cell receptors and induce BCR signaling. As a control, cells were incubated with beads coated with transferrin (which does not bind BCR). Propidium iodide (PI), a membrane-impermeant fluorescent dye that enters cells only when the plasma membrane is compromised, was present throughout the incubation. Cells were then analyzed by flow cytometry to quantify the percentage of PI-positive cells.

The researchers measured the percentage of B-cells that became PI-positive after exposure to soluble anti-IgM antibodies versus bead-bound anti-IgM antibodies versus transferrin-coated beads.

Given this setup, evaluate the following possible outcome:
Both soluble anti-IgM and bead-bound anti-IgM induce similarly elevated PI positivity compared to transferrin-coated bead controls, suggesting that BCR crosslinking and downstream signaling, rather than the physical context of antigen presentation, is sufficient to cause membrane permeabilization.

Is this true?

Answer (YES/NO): NO